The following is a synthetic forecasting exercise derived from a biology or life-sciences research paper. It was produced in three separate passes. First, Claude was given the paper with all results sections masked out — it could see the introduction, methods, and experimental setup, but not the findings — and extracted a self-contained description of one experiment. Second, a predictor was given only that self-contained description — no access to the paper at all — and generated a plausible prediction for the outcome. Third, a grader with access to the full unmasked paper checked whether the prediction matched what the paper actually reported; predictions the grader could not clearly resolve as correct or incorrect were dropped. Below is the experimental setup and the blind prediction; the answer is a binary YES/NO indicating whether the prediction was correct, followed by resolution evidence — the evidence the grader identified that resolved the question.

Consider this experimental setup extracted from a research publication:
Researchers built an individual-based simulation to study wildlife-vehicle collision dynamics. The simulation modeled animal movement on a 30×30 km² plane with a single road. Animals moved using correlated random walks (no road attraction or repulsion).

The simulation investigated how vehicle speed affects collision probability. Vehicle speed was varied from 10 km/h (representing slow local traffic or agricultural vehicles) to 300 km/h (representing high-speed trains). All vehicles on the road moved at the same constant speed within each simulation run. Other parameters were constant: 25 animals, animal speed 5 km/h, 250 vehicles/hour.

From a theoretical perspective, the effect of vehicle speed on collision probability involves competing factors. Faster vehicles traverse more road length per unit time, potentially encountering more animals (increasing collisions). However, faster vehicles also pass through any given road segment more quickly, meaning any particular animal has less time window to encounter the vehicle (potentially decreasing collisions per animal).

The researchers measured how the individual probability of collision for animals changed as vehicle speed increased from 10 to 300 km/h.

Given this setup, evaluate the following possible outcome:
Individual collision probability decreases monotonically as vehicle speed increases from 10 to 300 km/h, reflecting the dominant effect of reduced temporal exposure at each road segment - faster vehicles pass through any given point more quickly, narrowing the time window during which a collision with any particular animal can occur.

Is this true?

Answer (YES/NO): NO